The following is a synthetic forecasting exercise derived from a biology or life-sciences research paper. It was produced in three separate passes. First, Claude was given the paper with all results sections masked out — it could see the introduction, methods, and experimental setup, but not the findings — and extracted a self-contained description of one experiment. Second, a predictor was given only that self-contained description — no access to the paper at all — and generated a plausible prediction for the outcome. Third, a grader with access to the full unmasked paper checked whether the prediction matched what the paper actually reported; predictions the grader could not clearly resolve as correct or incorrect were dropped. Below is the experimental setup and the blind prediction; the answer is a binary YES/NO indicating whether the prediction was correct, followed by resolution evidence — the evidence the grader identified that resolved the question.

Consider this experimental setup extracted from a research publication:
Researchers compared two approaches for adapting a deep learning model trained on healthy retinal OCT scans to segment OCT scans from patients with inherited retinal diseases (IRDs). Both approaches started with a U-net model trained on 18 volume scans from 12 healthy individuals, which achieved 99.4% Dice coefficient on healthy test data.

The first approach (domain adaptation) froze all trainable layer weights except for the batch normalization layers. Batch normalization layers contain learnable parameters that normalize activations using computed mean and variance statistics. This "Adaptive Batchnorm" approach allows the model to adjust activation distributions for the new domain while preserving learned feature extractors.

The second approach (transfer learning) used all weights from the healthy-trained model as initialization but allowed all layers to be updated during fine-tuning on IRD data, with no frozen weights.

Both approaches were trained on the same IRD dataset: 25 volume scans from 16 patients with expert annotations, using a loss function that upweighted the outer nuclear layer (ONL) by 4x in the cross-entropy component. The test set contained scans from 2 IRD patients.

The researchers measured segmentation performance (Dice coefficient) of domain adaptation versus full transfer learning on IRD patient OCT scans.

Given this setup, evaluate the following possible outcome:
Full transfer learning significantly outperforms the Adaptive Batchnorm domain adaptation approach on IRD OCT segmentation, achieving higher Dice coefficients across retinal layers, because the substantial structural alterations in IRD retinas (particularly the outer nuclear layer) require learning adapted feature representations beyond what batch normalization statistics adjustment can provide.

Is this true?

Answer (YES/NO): NO